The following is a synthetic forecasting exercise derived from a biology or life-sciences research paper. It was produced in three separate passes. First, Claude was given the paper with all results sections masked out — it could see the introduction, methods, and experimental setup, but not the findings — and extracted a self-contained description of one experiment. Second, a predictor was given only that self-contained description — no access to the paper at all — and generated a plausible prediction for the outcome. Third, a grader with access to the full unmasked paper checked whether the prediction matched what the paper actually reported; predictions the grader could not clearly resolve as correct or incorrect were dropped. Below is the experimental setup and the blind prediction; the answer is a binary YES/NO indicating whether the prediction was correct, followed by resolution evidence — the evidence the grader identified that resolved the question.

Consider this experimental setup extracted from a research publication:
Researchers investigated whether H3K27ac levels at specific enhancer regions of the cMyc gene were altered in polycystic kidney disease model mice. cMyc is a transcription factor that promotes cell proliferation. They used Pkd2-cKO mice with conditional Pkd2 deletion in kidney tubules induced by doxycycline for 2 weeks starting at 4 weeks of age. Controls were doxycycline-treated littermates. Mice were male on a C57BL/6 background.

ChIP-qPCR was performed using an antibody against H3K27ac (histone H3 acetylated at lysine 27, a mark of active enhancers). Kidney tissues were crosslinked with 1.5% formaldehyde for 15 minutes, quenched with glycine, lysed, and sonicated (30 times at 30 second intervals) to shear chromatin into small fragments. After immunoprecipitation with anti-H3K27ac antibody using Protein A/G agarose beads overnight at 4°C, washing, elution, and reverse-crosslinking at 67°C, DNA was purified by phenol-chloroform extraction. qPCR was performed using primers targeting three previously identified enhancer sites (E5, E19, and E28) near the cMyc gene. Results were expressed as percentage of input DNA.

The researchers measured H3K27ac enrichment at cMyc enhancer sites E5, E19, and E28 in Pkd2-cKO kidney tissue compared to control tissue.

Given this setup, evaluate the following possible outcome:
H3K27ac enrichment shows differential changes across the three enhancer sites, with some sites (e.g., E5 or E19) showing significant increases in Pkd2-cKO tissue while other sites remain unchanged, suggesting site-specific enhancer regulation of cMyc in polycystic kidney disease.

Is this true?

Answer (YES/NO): NO